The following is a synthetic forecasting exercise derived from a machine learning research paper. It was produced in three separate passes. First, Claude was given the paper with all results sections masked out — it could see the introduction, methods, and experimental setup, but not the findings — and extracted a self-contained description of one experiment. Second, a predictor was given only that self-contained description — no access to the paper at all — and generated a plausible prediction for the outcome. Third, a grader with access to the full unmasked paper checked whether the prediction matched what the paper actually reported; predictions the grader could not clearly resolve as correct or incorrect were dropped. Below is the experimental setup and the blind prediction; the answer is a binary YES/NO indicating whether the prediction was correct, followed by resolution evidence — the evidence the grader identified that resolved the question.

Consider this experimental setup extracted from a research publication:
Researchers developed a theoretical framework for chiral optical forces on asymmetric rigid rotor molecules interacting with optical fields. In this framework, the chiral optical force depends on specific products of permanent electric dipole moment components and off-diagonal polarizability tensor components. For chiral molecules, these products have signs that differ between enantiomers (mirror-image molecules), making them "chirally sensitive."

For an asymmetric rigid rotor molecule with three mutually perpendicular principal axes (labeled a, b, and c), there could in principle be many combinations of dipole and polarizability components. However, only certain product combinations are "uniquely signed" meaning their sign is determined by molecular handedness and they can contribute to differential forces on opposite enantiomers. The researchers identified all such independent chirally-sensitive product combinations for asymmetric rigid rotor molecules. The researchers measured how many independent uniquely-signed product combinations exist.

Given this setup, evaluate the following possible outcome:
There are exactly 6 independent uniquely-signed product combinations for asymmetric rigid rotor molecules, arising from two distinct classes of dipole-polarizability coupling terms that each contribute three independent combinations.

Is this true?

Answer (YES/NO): NO